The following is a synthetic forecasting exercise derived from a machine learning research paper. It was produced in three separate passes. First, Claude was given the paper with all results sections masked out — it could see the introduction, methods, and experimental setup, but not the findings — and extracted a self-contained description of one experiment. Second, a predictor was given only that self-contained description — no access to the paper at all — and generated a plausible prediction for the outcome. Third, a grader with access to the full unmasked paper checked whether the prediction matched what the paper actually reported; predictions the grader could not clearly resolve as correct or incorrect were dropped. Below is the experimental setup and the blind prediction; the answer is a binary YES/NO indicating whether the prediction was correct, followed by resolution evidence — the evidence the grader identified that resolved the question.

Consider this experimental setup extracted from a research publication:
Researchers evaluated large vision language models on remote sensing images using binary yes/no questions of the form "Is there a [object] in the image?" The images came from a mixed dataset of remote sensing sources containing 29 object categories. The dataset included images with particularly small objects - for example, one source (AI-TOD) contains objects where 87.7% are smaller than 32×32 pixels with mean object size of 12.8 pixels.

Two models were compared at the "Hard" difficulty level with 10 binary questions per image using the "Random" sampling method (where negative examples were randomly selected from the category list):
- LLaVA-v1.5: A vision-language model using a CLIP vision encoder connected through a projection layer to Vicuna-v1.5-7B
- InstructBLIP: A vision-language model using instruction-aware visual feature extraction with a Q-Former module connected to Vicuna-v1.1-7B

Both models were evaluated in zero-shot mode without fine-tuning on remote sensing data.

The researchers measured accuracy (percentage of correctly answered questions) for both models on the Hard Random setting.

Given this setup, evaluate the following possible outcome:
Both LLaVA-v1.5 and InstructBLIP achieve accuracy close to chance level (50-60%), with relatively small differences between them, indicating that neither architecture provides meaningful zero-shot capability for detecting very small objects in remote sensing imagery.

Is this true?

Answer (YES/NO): NO